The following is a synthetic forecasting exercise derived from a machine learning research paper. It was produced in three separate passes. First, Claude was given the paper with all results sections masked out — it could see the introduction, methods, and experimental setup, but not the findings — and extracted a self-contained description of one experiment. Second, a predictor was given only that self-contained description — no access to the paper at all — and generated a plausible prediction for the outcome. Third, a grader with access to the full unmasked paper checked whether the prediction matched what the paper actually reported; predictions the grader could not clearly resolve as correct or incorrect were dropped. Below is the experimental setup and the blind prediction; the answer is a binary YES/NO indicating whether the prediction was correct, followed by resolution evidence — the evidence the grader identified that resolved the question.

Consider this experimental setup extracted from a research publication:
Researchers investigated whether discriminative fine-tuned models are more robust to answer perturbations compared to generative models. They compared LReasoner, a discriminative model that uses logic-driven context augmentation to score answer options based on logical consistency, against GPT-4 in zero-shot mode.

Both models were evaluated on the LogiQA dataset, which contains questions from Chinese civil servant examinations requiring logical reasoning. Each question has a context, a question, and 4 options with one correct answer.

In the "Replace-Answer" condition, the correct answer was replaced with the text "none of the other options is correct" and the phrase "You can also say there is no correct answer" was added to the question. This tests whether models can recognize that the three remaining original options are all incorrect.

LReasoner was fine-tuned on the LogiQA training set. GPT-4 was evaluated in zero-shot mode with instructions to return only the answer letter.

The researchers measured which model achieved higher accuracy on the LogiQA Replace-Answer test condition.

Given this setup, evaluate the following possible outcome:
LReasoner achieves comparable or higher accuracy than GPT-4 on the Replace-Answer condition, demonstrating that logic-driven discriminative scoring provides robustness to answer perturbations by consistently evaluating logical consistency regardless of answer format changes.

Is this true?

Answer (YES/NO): YES